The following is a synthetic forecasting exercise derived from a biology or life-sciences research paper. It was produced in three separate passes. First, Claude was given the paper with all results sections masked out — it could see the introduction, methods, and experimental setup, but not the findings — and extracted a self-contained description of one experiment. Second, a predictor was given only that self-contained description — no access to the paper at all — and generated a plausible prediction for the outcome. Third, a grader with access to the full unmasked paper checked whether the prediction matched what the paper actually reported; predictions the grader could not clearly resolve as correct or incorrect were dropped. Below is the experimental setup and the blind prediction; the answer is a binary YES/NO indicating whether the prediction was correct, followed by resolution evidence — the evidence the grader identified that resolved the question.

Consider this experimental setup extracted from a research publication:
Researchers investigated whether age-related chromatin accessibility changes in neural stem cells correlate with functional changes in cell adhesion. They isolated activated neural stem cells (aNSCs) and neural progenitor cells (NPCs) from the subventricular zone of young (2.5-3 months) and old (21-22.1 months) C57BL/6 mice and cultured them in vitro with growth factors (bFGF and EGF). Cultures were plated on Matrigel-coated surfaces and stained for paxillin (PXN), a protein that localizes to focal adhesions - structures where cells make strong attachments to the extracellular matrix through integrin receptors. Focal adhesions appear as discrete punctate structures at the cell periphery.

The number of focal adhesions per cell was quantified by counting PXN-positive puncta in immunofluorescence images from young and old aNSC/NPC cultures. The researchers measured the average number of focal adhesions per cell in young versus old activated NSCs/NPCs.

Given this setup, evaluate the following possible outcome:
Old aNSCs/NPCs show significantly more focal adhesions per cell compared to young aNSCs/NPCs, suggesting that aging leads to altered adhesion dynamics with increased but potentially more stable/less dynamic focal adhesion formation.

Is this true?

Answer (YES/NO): YES